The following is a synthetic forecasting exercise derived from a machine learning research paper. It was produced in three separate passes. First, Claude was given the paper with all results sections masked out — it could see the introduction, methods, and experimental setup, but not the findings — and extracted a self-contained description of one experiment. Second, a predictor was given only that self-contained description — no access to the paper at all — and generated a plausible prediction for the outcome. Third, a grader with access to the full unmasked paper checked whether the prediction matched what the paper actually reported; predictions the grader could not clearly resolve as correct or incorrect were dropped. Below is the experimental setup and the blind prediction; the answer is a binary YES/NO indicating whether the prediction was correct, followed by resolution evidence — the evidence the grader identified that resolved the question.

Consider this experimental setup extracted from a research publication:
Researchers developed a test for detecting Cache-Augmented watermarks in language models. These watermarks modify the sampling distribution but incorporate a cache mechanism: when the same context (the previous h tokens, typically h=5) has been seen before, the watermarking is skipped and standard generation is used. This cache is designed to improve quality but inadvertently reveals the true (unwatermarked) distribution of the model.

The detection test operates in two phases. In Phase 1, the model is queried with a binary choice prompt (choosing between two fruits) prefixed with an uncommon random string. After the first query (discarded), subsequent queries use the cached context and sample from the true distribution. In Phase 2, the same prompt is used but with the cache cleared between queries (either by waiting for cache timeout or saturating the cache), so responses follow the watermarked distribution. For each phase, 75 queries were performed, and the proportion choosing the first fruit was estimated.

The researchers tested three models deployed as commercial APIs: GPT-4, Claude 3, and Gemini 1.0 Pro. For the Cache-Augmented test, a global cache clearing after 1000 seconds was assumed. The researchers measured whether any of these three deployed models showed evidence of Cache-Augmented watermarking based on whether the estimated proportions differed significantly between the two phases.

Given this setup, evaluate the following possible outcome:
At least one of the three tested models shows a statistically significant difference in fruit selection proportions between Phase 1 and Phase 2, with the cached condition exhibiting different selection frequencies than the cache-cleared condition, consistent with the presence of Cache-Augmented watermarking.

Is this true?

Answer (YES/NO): NO